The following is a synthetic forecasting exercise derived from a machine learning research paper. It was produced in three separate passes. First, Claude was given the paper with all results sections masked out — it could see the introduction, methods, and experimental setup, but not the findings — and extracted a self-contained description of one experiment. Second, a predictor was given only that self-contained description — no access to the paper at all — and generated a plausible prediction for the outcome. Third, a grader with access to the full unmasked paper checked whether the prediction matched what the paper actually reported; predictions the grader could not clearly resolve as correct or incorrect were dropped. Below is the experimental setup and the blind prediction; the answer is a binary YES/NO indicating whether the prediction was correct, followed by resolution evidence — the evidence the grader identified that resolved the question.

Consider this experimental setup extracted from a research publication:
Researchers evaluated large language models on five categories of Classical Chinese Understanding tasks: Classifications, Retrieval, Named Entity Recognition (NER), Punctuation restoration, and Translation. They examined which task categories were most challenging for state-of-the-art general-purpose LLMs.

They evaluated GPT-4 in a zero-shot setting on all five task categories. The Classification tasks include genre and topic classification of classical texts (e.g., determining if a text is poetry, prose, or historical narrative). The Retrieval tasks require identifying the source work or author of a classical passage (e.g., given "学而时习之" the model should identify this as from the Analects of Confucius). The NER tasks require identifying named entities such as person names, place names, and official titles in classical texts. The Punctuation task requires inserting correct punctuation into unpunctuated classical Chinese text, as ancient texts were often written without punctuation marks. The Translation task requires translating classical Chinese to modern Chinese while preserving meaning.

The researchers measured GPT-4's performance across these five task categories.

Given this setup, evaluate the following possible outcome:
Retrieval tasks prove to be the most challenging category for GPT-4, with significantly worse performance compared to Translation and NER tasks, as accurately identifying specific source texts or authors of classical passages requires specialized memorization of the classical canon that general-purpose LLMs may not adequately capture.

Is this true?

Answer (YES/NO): NO